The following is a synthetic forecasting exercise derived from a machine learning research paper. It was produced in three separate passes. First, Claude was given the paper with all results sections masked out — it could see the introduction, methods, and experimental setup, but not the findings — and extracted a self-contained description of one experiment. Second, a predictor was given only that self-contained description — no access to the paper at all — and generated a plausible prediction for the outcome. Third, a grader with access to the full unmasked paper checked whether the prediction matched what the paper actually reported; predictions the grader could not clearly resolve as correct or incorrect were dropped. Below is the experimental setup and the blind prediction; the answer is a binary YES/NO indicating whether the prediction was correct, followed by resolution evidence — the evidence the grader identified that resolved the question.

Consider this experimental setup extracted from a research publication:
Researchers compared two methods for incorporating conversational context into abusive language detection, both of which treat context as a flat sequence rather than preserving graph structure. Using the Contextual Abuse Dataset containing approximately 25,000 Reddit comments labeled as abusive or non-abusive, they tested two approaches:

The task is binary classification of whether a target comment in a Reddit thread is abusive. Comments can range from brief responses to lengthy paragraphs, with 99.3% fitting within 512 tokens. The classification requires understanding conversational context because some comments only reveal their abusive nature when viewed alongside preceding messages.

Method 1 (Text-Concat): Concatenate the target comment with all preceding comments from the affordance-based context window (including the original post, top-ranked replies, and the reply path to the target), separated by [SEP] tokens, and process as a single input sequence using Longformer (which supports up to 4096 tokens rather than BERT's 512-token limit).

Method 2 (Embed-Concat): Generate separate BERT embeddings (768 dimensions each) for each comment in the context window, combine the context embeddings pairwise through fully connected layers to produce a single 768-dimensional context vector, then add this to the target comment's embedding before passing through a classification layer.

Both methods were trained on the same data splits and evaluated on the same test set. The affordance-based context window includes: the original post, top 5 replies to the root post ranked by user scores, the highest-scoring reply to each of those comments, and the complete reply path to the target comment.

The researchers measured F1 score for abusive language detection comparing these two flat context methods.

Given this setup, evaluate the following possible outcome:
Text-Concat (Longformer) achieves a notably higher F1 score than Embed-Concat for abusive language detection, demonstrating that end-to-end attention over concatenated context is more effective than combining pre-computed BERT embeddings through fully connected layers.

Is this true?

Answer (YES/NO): NO